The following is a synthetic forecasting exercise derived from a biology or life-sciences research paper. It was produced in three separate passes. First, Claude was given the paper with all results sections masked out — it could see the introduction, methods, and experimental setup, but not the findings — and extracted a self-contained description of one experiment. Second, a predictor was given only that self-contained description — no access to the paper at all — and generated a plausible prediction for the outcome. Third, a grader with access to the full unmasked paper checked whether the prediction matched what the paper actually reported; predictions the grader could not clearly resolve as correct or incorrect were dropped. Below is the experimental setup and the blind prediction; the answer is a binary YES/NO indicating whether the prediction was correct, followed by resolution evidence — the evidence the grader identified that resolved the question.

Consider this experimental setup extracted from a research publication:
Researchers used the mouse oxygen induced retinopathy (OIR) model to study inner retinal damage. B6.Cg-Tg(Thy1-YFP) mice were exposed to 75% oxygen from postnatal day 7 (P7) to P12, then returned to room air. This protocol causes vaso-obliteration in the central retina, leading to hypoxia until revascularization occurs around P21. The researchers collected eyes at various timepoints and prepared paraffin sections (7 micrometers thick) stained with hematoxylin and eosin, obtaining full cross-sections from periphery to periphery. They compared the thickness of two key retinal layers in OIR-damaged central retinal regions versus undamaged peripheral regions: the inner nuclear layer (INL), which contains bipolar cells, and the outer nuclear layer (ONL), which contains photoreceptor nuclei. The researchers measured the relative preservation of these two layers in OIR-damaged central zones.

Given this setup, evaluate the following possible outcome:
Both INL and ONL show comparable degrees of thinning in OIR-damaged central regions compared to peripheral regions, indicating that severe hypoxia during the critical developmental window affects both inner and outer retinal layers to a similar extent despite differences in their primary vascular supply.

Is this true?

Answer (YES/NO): NO